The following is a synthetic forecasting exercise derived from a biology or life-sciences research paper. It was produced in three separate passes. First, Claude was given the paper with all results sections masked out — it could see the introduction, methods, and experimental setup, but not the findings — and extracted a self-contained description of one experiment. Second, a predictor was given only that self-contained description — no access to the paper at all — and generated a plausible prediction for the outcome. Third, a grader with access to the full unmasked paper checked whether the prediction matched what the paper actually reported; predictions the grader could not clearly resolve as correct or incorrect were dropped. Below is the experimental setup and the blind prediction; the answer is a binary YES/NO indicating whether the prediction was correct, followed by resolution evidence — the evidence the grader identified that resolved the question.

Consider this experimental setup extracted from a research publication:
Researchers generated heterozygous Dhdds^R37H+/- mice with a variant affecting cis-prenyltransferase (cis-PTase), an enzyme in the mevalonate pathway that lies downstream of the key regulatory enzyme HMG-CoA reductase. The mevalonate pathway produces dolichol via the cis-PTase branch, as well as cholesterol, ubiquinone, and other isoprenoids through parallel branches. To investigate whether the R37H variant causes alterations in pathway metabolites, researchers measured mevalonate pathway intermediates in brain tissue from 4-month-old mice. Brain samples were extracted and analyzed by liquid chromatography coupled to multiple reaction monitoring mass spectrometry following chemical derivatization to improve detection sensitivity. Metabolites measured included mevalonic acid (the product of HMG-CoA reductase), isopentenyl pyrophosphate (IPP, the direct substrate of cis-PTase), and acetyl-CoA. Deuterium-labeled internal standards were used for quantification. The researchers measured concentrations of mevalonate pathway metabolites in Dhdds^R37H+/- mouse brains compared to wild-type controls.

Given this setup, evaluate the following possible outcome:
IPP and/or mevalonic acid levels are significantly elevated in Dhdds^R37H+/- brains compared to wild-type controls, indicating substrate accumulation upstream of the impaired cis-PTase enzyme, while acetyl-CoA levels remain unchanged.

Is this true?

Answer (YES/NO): NO